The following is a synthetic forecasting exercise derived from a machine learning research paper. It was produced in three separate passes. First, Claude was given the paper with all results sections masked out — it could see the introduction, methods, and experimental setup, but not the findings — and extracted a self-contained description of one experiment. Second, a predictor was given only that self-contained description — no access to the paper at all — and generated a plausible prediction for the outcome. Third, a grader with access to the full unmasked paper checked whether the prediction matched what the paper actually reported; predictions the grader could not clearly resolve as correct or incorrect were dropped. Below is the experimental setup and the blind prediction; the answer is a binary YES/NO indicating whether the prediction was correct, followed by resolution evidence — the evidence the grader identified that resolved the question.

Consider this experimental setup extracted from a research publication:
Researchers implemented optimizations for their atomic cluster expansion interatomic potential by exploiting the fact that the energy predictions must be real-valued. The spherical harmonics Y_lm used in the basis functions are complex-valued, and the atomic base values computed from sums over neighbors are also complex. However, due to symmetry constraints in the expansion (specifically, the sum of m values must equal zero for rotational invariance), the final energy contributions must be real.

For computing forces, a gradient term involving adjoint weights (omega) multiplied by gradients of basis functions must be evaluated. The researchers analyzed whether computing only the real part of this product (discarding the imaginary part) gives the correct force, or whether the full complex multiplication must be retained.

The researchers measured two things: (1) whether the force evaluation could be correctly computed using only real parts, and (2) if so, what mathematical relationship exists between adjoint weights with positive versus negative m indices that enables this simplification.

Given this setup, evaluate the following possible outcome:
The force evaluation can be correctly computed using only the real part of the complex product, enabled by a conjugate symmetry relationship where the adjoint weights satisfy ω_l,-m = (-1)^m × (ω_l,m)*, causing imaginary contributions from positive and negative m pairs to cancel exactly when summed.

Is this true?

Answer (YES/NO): YES